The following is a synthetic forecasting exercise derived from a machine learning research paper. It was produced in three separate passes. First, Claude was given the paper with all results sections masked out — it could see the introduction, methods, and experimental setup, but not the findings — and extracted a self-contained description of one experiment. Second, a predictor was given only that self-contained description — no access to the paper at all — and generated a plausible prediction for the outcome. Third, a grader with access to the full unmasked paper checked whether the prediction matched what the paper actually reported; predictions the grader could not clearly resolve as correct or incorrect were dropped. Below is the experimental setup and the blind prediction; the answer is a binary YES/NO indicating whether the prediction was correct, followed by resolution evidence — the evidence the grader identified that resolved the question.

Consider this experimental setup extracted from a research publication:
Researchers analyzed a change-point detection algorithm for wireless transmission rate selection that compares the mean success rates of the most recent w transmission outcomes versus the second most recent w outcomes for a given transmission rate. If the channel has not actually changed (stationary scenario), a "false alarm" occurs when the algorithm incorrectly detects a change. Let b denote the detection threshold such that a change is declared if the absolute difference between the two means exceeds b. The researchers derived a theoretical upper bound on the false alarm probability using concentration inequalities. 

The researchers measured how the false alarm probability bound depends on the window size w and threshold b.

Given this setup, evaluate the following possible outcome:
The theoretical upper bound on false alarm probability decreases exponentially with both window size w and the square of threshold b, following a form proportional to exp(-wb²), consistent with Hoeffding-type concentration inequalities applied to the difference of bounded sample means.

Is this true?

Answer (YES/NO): YES